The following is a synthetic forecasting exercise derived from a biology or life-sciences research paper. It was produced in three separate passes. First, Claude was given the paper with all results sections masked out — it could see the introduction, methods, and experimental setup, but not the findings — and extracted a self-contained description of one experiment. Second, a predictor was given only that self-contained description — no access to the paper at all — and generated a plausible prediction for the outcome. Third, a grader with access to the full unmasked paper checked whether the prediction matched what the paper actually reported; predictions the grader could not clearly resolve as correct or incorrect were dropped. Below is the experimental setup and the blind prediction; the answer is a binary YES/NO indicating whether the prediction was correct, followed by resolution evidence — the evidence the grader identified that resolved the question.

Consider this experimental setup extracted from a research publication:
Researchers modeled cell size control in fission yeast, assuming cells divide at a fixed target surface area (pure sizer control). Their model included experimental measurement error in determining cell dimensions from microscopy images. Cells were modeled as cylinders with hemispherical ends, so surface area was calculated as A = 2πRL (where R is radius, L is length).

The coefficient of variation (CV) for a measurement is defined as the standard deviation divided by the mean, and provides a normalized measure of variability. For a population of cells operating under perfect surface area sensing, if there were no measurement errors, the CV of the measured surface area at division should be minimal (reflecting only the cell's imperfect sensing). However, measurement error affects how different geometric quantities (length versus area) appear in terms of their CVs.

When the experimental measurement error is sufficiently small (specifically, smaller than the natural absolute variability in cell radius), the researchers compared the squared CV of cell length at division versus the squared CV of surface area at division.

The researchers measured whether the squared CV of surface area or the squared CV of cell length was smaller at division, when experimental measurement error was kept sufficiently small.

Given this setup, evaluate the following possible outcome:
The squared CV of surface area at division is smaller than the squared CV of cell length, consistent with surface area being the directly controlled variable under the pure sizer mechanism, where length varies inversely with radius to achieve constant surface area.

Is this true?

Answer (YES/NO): YES